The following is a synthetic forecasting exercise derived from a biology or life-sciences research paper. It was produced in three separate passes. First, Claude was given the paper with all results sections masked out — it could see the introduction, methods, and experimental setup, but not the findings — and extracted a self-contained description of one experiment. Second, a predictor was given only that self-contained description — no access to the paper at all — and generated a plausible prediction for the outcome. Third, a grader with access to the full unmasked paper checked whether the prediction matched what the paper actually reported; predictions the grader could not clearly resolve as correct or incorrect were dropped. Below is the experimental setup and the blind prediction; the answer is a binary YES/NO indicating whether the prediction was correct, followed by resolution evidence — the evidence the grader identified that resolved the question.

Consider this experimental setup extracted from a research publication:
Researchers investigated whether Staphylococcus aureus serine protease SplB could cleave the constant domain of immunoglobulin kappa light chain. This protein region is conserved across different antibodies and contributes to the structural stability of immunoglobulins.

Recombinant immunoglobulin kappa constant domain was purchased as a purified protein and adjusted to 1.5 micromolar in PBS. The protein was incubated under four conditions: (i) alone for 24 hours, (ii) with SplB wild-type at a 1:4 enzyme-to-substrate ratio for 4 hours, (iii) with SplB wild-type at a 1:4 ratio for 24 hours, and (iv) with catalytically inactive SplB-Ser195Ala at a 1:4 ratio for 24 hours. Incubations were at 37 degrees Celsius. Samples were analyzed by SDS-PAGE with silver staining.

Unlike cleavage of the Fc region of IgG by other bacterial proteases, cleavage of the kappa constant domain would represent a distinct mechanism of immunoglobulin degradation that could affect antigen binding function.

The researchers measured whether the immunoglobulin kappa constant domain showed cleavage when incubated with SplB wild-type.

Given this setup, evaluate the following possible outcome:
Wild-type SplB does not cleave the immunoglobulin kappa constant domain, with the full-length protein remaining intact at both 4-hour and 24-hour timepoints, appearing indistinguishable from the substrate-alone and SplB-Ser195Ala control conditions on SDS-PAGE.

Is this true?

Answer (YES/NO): NO